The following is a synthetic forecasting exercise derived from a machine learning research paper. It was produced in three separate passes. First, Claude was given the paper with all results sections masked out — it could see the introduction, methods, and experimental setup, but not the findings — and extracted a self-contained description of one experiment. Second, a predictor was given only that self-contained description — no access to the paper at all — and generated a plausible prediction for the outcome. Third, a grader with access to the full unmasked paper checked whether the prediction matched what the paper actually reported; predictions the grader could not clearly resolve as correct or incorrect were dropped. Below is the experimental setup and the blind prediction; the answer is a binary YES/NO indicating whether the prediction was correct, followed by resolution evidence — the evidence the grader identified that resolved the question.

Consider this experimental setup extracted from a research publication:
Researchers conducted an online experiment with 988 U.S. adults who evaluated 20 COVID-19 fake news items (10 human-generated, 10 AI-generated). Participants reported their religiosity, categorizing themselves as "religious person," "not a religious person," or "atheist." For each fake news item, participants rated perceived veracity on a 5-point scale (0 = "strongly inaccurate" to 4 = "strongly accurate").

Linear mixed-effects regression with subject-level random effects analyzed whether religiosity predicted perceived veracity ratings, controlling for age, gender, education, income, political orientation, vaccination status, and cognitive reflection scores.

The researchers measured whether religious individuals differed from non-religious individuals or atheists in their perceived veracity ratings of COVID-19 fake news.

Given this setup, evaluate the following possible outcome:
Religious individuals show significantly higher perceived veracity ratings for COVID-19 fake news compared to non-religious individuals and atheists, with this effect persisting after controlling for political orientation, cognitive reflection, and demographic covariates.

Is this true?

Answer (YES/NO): NO